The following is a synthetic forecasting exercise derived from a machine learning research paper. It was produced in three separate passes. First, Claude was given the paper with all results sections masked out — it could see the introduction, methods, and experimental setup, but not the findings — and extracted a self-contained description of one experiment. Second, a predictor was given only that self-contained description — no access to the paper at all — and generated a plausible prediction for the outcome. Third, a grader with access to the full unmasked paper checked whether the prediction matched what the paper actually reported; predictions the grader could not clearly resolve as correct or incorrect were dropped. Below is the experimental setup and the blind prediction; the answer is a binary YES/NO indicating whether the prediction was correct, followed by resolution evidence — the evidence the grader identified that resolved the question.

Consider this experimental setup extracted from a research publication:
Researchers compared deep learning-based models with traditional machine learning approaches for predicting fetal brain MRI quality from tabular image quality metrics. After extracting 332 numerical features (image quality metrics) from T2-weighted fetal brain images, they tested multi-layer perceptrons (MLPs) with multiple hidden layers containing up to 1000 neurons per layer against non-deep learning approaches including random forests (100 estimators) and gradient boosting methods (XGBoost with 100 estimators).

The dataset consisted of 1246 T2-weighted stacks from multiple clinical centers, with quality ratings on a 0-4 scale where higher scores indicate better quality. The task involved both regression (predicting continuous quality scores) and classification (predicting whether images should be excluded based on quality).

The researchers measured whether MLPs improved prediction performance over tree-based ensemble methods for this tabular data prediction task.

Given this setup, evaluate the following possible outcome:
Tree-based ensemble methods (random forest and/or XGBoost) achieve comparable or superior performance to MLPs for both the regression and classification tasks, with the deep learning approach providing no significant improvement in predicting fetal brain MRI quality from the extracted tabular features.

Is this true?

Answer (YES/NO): YES